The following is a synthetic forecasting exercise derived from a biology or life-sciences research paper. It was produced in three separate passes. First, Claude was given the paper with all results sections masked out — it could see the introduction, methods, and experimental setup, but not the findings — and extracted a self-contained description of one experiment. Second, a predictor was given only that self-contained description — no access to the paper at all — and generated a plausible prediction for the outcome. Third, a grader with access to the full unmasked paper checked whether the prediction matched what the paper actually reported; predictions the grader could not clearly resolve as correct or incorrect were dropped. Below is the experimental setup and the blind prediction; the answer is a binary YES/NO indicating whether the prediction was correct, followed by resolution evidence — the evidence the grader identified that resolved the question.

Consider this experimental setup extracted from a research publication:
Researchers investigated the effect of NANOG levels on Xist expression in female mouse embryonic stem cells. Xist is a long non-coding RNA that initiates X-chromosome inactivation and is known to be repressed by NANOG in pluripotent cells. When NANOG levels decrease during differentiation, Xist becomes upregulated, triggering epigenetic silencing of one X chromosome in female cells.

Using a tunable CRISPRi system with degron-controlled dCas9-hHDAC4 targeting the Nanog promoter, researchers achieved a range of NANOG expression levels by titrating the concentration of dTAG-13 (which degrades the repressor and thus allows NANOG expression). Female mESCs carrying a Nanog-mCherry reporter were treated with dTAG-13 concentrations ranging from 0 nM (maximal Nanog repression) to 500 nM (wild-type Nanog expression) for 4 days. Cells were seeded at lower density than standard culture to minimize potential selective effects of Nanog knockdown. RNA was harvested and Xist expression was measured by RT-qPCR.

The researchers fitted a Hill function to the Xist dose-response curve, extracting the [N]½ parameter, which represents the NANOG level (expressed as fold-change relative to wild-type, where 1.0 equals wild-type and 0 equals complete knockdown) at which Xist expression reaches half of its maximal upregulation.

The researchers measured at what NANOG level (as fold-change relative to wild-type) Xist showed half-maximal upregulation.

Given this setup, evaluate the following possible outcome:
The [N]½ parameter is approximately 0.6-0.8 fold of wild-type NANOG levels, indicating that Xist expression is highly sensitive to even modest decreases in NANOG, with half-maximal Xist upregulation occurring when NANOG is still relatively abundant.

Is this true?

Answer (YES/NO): NO